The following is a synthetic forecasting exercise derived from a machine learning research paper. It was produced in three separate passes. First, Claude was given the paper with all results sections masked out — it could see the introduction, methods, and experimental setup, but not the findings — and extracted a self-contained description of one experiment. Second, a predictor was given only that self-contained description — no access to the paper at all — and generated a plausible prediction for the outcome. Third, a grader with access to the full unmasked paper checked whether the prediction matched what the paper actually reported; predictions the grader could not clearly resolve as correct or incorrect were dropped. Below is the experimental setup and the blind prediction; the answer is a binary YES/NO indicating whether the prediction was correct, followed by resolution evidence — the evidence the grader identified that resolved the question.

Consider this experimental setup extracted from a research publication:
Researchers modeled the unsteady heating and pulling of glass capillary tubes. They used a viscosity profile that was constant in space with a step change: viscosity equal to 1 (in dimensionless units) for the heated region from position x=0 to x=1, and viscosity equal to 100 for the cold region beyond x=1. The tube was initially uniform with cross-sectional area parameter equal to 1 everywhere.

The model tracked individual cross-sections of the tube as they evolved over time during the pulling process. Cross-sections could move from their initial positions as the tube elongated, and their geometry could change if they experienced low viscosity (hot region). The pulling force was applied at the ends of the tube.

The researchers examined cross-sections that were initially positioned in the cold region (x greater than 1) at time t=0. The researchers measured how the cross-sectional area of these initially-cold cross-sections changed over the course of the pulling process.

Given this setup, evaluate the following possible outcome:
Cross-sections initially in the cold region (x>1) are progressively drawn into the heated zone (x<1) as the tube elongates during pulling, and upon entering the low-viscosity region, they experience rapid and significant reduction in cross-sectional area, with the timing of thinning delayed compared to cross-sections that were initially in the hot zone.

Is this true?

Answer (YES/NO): NO